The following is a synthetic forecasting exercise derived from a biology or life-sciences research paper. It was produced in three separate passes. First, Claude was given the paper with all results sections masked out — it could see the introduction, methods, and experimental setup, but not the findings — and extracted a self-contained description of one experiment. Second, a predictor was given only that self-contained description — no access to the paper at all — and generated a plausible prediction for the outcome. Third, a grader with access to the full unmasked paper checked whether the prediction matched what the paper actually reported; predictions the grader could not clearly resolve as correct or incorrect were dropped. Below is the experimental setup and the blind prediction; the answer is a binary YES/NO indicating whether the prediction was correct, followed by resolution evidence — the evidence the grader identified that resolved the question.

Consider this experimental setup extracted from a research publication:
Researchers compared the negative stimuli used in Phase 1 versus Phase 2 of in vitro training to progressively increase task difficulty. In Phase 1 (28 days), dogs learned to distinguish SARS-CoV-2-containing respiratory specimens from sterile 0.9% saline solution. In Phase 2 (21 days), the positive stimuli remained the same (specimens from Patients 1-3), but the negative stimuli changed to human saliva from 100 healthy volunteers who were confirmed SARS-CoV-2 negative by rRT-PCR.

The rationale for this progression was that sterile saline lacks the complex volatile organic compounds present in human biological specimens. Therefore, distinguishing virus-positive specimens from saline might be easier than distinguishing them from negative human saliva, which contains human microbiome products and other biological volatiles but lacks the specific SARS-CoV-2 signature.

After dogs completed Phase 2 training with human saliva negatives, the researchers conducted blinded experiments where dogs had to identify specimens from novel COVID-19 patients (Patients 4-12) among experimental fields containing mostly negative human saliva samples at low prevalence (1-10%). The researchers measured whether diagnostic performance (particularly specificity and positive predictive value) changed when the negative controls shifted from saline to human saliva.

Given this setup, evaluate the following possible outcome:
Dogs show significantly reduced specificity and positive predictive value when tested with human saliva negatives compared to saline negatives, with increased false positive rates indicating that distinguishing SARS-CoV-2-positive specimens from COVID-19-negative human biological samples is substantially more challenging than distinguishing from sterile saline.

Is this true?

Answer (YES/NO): NO